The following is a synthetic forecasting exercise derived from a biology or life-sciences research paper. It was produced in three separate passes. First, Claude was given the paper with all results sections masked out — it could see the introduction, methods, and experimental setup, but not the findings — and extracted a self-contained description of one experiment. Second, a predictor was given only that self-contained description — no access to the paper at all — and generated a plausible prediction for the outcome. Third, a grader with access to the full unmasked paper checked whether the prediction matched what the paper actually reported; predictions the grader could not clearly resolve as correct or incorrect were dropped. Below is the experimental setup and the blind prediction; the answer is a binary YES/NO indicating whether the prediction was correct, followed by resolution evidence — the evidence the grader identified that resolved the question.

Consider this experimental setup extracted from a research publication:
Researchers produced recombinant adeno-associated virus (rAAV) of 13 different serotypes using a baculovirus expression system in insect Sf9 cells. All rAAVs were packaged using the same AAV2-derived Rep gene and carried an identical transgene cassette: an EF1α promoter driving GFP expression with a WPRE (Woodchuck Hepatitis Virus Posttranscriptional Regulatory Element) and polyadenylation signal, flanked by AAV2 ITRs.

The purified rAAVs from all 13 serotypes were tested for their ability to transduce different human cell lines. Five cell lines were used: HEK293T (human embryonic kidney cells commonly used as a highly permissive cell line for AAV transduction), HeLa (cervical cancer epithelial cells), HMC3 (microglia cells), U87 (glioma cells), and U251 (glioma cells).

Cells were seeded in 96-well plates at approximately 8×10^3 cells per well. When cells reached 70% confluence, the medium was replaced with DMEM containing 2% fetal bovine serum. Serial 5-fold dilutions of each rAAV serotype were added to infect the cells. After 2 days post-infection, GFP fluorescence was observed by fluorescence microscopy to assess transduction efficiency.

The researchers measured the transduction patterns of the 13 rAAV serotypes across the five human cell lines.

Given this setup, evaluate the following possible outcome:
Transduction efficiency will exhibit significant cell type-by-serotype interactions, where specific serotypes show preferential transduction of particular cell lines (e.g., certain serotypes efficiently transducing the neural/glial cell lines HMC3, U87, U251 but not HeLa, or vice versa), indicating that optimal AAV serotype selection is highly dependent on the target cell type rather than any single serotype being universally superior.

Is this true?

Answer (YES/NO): YES